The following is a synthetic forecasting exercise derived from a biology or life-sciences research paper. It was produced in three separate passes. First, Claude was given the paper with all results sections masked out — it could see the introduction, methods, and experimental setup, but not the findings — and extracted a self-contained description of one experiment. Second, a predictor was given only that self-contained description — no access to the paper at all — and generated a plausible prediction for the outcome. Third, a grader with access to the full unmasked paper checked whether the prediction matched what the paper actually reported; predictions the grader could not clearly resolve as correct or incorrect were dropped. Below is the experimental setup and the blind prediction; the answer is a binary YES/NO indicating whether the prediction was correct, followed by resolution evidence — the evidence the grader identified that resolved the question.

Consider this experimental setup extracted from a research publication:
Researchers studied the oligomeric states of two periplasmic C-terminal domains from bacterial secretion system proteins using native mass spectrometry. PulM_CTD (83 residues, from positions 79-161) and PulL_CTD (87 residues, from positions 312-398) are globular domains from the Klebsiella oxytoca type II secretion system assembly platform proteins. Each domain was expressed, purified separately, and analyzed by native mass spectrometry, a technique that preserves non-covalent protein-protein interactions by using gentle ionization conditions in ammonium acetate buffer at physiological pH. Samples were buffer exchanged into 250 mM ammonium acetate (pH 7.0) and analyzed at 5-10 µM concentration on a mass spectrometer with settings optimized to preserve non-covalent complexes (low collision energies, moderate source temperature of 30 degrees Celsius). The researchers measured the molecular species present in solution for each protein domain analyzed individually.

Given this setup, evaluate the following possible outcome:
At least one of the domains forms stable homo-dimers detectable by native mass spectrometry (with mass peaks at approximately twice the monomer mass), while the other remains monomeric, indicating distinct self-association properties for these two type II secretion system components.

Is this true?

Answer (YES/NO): NO